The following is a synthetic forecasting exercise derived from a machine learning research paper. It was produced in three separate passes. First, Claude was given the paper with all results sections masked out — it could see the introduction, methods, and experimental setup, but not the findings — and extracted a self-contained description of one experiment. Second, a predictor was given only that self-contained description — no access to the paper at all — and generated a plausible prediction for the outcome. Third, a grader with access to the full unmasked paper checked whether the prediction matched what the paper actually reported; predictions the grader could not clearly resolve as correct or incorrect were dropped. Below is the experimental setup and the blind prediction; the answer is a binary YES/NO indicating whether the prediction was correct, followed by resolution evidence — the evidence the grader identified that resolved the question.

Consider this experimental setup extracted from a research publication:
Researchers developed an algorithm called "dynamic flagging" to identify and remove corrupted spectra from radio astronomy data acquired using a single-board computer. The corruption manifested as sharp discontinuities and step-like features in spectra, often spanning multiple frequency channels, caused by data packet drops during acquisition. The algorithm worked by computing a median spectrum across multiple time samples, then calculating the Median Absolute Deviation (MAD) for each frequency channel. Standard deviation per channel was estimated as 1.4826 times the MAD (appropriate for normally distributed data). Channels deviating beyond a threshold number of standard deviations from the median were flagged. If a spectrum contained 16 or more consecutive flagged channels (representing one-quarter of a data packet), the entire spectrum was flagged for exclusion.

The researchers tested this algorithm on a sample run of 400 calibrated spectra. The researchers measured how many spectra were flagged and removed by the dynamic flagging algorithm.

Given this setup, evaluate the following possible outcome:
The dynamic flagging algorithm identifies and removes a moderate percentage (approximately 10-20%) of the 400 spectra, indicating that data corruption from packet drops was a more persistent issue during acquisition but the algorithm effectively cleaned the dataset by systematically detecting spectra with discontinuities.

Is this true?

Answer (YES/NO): NO